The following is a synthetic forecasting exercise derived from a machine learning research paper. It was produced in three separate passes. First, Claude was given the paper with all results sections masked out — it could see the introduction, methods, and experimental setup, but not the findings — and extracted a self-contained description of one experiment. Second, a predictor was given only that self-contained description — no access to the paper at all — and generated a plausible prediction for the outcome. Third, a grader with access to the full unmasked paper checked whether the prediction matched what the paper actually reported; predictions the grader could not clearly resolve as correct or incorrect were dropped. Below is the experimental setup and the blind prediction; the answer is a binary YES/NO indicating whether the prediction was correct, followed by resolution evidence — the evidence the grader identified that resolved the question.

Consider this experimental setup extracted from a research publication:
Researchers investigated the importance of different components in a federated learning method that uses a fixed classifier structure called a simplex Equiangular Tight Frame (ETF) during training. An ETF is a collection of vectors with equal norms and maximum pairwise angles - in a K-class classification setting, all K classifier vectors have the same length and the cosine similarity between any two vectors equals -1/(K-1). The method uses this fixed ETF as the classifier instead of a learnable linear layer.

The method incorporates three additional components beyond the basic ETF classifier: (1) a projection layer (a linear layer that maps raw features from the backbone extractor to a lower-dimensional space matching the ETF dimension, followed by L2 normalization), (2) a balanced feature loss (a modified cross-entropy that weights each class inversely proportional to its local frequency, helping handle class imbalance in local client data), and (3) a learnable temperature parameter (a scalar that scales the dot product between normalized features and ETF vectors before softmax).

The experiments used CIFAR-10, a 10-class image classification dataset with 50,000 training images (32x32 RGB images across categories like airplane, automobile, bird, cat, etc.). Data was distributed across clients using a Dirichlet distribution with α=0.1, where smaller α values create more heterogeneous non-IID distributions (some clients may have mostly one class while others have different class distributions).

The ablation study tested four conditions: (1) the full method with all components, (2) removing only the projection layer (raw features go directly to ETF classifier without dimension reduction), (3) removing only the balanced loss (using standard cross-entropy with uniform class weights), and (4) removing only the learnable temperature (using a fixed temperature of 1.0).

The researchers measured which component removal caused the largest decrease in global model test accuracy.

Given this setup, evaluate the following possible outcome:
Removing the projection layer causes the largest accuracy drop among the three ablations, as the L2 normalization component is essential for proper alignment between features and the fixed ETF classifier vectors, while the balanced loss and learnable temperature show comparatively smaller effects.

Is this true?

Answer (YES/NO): YES